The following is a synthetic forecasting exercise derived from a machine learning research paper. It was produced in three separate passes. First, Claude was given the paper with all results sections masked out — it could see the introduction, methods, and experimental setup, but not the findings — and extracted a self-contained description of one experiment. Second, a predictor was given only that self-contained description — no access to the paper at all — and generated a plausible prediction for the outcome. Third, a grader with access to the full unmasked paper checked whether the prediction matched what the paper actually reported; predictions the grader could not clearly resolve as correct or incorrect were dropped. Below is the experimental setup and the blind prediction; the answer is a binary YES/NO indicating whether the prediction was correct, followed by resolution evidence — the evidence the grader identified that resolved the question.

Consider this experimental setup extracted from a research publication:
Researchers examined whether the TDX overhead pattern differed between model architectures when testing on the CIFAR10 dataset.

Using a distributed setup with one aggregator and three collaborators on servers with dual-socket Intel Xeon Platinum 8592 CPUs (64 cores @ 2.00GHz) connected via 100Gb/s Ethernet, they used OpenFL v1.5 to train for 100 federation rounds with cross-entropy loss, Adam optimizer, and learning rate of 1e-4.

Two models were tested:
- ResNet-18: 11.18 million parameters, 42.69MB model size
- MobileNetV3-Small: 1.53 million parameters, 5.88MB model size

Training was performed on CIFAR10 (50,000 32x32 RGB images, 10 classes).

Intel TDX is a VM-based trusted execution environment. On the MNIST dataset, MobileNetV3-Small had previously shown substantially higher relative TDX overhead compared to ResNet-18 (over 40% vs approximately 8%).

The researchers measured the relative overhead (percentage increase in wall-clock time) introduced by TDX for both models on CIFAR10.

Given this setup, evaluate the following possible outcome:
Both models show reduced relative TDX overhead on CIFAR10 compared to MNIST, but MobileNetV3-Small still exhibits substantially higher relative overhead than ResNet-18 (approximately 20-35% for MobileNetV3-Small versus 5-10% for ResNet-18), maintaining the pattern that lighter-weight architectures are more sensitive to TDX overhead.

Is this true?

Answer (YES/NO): NO